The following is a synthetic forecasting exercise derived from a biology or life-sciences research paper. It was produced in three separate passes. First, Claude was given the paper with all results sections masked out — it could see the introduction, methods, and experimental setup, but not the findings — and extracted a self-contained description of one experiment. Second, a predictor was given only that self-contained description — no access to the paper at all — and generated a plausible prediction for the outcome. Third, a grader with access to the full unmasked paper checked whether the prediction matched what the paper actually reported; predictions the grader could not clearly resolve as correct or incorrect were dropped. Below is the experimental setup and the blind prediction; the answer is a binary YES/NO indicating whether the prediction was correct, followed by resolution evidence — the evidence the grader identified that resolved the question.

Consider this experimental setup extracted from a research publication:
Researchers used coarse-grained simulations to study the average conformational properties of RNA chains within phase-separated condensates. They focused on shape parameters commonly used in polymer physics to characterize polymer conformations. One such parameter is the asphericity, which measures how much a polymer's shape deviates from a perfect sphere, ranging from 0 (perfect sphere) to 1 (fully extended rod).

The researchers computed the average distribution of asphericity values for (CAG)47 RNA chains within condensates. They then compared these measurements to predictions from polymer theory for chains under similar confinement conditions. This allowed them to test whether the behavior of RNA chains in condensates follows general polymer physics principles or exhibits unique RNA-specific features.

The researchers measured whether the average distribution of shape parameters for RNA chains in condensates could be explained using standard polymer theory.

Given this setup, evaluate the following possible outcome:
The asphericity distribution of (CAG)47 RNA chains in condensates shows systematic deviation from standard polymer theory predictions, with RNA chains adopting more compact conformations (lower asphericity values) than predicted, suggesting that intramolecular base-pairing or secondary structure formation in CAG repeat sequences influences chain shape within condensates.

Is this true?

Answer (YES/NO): NO